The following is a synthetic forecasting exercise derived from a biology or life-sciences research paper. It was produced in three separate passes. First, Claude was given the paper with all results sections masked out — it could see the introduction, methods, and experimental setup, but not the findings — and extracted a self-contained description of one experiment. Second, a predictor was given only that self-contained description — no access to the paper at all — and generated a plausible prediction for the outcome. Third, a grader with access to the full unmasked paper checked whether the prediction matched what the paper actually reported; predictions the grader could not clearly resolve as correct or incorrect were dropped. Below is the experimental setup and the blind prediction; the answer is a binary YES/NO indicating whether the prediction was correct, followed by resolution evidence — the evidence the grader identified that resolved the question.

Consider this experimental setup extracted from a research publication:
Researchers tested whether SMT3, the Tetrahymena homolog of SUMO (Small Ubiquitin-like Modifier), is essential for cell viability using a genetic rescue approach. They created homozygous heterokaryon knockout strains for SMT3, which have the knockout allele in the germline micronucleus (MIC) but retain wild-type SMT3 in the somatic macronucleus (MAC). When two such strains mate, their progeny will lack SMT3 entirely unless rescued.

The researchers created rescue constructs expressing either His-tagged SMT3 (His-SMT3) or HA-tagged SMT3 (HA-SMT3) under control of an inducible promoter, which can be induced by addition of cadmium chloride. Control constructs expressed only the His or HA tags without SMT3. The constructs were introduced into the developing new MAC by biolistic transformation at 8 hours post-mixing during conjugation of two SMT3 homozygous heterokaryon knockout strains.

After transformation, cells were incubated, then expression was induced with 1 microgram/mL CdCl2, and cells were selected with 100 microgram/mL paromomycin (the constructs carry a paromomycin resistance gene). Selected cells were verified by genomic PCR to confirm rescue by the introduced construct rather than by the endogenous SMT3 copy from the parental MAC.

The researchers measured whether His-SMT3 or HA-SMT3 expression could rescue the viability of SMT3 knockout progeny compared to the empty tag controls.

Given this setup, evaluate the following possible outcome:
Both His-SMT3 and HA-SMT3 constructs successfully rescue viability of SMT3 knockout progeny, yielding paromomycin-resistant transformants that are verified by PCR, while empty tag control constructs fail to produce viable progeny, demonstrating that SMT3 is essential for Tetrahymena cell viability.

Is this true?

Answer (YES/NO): YES